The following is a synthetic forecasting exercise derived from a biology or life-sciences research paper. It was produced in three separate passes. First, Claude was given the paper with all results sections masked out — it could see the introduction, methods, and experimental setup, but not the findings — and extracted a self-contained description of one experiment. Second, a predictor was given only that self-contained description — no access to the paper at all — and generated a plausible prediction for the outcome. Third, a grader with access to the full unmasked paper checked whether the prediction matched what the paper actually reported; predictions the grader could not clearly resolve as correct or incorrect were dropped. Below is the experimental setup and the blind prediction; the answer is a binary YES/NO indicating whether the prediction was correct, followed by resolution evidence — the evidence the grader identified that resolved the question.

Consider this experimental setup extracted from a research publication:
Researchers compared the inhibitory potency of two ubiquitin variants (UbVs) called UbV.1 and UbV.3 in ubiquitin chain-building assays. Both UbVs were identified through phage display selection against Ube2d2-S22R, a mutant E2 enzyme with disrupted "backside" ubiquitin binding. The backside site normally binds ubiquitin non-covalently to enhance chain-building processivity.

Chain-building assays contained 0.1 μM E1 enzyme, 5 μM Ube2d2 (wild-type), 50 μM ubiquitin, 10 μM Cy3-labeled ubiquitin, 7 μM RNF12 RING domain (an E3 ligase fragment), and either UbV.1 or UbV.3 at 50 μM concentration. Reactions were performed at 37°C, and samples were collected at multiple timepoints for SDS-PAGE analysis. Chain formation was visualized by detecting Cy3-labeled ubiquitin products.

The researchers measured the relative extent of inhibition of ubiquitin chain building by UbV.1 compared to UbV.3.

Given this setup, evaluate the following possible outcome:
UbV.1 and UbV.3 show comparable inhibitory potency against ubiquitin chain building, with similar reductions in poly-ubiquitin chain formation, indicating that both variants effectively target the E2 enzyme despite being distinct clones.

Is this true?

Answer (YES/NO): NO